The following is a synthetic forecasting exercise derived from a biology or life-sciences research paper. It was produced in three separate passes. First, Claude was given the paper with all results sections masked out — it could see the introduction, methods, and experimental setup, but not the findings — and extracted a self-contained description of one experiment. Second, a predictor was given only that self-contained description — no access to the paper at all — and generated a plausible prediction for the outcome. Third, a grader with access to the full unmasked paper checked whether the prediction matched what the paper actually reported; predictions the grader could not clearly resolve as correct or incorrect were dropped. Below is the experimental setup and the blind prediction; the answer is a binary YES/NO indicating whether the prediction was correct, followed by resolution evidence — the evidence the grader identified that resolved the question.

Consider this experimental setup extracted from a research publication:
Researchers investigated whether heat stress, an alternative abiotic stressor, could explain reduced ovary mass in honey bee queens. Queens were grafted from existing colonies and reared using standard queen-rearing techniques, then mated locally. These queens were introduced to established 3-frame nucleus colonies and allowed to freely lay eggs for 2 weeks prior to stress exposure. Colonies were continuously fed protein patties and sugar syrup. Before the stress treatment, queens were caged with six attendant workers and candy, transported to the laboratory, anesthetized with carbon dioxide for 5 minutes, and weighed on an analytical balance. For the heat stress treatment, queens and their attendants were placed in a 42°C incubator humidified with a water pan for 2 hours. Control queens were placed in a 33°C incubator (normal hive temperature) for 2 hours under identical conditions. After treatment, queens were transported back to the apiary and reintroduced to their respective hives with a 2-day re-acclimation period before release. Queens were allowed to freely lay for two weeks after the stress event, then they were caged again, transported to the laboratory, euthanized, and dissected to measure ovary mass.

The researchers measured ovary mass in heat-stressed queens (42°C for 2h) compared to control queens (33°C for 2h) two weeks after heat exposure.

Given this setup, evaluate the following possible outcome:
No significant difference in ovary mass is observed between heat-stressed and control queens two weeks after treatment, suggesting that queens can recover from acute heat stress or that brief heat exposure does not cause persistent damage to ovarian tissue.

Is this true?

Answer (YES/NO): YES